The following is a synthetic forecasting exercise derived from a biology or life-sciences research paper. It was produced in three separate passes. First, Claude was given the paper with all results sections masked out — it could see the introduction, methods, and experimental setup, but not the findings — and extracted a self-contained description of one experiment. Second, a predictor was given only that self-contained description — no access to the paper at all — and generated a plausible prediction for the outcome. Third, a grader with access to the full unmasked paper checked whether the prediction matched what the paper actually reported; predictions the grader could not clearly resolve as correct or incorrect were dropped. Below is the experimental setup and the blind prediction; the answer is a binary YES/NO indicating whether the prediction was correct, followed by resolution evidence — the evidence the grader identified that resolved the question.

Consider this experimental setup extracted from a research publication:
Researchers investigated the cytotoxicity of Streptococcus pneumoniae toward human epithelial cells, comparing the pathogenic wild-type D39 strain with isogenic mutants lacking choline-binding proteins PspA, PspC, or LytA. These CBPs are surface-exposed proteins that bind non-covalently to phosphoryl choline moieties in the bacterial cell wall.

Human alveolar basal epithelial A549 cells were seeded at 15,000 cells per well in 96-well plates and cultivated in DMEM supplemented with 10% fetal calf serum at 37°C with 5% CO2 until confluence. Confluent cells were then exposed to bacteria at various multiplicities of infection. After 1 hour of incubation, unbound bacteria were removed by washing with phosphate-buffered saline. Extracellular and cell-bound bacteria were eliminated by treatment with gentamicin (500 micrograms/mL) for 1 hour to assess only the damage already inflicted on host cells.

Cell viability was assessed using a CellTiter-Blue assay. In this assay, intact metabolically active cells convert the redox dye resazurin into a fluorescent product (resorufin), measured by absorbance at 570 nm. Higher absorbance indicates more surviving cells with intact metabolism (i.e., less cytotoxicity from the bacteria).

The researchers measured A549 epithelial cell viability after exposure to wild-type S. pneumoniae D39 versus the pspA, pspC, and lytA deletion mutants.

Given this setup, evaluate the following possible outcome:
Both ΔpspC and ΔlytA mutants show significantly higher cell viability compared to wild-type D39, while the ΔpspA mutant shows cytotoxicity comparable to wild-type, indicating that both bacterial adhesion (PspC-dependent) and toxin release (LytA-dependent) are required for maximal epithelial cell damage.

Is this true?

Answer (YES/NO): NO